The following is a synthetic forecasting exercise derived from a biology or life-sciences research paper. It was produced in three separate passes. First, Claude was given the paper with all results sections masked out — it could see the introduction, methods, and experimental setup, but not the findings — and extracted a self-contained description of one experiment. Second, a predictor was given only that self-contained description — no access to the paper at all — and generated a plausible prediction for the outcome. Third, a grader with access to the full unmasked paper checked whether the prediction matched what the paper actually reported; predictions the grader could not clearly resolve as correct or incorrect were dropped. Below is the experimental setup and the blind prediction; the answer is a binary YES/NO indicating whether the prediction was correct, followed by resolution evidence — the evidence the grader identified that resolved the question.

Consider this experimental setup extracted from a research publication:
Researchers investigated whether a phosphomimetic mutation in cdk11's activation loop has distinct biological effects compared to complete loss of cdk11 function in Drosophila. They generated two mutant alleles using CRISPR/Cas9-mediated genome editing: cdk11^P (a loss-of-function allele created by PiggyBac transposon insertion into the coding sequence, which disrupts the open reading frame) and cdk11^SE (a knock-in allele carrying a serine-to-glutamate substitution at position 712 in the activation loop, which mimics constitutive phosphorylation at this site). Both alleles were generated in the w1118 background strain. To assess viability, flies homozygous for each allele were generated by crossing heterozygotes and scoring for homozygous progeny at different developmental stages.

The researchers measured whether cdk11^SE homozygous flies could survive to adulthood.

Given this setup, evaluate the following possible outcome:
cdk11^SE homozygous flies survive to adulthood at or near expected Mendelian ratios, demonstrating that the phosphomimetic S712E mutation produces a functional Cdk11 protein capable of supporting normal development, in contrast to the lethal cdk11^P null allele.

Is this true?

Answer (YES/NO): NO